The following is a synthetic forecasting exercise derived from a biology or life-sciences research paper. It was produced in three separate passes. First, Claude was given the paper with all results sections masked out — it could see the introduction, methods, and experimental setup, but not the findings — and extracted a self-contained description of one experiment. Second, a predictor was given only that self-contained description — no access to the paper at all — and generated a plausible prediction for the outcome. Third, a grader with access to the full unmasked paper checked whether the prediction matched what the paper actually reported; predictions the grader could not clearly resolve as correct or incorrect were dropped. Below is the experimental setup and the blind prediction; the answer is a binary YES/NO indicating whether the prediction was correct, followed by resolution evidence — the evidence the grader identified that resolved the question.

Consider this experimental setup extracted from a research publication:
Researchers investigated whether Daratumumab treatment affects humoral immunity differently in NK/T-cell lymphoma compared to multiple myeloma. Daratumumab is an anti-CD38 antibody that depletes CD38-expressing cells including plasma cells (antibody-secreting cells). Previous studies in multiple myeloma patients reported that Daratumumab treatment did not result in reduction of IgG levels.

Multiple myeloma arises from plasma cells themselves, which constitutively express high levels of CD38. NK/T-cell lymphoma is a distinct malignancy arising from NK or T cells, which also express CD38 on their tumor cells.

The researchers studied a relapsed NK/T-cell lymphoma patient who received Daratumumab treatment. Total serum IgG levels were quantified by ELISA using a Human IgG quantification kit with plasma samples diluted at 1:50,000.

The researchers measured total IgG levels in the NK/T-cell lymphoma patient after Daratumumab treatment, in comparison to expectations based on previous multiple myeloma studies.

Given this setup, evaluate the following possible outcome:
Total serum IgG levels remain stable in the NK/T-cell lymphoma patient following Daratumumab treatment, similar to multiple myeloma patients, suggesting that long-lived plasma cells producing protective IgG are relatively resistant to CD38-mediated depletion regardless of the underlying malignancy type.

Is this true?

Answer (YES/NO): NO